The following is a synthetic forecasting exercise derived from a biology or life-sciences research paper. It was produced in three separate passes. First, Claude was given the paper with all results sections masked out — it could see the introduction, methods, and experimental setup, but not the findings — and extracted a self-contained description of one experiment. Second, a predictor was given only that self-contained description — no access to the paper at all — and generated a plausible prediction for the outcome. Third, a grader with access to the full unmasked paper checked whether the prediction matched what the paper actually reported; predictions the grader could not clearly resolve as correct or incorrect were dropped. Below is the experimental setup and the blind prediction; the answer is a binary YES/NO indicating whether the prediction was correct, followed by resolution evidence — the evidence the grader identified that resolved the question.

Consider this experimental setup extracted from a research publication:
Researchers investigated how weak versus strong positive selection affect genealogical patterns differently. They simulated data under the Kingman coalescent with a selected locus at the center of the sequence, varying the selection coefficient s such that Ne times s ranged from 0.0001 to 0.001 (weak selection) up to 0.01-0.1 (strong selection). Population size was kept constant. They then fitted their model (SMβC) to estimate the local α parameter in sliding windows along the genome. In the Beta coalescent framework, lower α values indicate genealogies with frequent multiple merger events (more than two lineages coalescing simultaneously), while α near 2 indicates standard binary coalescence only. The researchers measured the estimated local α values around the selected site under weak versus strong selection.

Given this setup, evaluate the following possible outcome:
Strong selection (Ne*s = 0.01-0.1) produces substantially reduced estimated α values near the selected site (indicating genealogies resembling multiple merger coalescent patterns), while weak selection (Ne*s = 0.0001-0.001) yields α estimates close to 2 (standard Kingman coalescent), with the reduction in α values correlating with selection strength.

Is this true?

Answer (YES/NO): NO